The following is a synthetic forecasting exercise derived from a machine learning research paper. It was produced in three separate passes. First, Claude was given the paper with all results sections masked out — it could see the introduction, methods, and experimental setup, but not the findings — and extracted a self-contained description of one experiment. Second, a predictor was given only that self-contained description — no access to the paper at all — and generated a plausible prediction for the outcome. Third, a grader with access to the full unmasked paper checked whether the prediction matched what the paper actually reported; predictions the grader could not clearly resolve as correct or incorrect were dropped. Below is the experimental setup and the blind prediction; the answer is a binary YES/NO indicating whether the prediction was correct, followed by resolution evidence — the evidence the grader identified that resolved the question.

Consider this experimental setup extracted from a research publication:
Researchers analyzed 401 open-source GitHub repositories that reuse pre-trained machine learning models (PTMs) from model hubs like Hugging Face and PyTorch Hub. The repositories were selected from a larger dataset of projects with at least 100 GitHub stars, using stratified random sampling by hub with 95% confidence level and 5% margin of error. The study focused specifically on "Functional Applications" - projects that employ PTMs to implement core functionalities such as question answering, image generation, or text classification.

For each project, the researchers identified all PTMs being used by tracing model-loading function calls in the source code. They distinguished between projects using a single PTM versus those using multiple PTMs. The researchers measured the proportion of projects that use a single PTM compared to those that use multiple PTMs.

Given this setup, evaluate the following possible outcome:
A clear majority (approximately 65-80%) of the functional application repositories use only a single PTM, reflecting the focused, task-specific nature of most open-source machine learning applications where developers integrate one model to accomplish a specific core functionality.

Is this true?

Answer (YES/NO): NO